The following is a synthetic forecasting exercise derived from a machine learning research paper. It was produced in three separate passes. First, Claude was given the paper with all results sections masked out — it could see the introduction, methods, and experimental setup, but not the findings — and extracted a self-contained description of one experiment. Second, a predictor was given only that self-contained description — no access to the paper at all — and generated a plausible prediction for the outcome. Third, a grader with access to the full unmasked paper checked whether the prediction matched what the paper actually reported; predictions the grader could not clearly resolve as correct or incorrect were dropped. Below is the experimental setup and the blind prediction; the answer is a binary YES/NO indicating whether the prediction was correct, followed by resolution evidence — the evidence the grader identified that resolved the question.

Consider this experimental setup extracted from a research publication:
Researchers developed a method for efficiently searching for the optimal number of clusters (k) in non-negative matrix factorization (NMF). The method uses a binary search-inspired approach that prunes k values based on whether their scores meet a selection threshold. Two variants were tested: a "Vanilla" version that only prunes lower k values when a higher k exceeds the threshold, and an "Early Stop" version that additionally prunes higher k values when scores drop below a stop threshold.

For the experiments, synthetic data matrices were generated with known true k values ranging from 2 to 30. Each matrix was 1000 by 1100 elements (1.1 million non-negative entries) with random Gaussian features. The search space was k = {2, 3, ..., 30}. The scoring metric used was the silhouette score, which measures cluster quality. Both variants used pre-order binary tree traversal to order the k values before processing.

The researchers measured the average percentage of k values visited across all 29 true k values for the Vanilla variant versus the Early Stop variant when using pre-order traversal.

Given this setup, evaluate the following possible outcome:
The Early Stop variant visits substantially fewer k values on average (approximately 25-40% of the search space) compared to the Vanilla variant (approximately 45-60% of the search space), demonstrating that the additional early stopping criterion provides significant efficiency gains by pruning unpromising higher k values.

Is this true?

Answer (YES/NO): YES